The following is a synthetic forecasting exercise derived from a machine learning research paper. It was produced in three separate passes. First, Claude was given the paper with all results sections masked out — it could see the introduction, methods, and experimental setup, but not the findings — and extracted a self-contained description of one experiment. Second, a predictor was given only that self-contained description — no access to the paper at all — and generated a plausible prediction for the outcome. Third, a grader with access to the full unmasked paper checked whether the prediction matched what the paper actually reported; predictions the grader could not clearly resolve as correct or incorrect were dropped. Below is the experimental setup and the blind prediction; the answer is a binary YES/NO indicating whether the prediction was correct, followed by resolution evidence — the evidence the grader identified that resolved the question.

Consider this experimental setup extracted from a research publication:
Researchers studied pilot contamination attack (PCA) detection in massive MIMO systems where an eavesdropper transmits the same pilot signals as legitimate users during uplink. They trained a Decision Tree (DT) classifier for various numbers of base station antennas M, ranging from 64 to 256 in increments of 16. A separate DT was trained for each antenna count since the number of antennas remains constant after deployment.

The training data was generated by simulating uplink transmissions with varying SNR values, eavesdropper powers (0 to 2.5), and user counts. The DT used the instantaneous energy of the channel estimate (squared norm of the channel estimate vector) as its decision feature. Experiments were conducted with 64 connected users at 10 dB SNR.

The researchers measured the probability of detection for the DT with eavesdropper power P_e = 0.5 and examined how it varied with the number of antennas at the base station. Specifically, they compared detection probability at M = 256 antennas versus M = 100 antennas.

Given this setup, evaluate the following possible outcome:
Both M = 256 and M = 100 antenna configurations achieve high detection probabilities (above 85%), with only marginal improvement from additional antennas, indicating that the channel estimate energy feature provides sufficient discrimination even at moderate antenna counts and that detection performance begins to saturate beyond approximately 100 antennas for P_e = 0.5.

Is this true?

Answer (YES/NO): NO